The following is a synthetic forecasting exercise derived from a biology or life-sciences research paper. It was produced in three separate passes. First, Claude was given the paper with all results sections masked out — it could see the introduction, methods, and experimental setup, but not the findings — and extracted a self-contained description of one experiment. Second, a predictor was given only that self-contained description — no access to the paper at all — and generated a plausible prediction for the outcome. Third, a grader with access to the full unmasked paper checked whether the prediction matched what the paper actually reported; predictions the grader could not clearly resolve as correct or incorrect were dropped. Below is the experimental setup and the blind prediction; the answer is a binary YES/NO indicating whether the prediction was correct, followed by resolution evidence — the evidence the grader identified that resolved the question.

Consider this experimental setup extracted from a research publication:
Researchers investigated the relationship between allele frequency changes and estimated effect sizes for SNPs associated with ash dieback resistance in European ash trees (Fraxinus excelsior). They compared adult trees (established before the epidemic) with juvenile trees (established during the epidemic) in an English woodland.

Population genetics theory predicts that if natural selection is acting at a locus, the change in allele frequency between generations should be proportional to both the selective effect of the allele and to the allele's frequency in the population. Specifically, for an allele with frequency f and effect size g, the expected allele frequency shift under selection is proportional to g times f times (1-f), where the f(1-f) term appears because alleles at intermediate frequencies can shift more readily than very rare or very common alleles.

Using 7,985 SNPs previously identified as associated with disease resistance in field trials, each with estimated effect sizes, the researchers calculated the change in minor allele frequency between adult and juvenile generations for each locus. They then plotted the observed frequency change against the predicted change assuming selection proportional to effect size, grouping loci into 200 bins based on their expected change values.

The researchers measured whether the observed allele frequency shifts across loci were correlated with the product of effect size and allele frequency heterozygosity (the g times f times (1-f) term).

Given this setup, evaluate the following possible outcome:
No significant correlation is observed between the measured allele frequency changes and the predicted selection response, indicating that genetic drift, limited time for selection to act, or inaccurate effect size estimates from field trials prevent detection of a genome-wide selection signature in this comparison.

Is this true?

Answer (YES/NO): NO